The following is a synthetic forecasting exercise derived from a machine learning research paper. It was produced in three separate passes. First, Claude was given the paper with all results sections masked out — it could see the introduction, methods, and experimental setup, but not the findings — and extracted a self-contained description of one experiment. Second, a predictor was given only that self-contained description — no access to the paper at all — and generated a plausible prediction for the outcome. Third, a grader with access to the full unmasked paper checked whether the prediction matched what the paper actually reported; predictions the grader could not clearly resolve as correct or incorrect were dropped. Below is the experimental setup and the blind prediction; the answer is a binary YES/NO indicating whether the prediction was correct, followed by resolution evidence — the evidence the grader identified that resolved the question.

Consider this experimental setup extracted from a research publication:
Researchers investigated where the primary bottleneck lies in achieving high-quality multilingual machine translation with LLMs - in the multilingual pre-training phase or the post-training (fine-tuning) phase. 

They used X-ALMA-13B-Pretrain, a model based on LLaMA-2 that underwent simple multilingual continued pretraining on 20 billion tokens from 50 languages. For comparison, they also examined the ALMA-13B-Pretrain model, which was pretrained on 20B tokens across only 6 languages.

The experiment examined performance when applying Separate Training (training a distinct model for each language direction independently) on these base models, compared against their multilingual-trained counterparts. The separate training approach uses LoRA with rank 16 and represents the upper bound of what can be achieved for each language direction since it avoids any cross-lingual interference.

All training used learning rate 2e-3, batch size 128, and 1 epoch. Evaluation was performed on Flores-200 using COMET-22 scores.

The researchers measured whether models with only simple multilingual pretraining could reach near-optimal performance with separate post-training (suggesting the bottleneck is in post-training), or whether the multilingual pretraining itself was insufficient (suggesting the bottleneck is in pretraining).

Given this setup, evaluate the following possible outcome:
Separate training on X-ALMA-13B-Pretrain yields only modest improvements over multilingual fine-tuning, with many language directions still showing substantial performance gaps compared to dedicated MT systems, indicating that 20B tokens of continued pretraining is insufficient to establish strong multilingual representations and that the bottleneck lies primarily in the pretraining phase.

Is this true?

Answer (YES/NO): NO